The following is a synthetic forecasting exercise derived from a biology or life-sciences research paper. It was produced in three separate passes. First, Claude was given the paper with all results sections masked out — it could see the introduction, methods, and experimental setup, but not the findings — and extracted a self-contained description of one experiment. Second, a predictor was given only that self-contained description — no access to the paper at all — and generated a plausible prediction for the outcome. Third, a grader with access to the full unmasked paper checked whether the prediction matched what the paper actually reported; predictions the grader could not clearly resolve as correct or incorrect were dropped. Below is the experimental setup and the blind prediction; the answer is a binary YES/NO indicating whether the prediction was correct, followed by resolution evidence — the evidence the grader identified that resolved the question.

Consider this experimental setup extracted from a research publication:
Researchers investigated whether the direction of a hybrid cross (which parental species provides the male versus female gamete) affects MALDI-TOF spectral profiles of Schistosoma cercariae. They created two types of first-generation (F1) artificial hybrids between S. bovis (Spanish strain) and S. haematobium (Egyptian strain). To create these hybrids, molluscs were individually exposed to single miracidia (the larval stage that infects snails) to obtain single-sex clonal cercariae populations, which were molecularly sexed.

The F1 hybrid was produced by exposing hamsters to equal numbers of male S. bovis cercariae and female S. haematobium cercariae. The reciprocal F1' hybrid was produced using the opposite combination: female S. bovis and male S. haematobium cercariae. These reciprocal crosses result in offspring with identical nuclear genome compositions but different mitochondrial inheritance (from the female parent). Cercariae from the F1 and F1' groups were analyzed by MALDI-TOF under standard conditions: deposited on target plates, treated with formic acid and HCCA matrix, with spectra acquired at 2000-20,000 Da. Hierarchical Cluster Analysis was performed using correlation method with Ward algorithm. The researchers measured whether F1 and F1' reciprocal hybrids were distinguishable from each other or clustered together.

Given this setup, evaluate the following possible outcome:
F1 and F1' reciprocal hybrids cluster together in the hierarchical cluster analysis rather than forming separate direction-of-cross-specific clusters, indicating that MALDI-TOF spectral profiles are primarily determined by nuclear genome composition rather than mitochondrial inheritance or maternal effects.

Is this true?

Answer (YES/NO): YES